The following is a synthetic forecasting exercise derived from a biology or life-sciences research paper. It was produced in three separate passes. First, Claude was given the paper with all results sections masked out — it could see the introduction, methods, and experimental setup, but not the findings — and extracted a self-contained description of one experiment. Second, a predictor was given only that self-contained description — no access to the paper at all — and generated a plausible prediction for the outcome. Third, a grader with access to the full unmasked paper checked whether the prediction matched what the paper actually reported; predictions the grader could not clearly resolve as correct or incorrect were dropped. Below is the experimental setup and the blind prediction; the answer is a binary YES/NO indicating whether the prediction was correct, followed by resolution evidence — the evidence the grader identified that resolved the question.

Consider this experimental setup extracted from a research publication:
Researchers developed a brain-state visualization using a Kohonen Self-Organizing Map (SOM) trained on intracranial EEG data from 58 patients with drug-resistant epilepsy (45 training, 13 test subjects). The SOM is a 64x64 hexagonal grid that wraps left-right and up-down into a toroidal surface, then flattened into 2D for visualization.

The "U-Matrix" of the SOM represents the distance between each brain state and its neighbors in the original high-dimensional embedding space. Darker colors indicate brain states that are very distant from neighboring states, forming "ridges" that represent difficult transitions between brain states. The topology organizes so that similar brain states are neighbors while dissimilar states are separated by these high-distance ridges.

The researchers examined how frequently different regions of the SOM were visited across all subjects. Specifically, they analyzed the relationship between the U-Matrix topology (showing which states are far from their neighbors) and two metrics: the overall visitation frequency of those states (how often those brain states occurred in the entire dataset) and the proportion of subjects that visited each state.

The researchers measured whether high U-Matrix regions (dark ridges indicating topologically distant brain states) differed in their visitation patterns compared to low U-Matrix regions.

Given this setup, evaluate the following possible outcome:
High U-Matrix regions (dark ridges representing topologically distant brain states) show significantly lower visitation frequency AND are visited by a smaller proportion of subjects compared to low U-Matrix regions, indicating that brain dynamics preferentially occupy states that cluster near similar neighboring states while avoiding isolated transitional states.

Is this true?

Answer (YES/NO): YES